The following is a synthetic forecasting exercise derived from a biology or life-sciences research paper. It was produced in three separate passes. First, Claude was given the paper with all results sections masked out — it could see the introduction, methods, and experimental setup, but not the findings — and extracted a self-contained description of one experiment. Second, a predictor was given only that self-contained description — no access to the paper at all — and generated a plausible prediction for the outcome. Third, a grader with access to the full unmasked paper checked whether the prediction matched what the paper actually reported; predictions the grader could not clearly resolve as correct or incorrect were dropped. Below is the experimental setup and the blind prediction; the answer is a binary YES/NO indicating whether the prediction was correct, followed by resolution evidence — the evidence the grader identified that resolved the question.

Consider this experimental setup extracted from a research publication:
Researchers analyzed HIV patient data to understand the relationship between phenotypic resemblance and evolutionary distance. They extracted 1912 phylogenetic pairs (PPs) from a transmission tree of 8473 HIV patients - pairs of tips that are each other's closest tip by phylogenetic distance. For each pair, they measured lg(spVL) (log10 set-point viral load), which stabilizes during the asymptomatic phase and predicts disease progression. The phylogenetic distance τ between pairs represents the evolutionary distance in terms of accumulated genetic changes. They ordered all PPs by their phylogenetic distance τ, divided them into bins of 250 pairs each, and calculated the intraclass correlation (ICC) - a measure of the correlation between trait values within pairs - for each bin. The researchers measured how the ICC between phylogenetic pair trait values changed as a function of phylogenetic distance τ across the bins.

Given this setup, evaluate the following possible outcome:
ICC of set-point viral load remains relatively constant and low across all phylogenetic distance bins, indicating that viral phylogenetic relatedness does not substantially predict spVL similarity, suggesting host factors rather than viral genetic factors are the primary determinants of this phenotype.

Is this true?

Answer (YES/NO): NO